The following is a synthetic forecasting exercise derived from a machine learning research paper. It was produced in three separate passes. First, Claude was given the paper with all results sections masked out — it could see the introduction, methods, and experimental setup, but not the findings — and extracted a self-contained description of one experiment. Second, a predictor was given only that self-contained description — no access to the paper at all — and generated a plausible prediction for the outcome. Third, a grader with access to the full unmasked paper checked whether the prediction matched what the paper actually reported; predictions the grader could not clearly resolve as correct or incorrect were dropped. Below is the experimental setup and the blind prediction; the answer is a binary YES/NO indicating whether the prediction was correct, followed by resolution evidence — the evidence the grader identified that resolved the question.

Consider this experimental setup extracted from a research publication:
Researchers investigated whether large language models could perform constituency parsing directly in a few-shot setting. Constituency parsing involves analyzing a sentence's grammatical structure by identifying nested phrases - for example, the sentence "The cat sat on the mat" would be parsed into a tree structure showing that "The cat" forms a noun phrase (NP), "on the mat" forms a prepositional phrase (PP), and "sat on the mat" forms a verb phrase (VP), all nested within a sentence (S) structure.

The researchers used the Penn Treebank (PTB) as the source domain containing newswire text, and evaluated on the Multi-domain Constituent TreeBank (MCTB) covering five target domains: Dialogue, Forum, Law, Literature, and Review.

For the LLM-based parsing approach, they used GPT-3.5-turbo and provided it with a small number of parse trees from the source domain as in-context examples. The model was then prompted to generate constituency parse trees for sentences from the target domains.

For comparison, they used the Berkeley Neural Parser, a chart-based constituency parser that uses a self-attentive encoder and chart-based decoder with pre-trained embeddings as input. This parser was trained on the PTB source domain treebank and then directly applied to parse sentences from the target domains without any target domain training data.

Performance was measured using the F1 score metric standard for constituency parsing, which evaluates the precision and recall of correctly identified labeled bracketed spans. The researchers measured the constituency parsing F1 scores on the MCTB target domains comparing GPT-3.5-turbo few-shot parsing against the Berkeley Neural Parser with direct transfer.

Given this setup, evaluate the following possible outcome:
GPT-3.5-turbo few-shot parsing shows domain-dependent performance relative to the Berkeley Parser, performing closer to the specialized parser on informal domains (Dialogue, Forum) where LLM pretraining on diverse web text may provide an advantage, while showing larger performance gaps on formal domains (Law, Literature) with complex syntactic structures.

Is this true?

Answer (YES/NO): NO